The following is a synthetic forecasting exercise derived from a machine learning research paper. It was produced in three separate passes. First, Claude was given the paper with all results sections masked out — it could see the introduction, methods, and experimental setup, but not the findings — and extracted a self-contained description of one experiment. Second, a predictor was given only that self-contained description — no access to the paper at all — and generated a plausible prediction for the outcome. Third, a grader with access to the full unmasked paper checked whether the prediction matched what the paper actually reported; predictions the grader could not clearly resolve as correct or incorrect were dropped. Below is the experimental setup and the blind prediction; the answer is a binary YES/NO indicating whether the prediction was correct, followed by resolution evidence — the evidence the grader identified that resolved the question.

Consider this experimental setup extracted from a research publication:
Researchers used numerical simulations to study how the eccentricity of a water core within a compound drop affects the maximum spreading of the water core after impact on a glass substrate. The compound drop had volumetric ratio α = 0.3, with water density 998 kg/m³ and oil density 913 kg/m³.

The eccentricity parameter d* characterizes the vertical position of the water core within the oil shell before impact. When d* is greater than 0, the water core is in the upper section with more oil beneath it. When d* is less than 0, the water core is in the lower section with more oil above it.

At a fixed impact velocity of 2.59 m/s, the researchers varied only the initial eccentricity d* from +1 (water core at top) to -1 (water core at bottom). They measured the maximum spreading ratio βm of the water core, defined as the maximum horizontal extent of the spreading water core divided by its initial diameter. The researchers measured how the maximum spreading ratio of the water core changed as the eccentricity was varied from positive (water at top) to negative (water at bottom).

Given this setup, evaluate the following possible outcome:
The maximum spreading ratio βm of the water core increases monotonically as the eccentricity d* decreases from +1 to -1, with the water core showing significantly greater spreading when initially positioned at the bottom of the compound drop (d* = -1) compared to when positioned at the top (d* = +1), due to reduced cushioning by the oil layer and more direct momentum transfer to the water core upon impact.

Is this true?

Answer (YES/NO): NO